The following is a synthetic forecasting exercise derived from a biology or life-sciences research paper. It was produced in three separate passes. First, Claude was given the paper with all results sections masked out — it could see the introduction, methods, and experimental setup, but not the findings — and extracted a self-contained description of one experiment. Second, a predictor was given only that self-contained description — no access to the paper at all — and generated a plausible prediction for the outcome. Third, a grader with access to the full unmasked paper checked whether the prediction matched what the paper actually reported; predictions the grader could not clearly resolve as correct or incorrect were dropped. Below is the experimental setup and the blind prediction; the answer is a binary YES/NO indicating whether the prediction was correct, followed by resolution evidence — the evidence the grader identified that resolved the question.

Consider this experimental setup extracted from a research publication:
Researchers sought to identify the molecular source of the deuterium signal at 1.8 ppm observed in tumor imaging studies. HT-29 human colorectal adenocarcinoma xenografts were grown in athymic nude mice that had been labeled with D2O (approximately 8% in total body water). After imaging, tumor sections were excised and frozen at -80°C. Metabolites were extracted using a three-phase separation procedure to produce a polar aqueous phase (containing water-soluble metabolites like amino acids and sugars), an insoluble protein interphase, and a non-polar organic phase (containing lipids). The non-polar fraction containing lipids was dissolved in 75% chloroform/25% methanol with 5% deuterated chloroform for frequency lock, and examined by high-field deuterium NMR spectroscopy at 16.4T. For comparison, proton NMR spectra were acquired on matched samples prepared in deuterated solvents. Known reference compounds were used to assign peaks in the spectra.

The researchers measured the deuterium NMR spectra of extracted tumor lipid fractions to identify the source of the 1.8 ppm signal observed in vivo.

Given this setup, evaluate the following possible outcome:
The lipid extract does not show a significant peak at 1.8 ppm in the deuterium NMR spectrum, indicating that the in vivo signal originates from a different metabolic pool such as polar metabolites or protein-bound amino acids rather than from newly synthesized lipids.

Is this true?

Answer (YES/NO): NO